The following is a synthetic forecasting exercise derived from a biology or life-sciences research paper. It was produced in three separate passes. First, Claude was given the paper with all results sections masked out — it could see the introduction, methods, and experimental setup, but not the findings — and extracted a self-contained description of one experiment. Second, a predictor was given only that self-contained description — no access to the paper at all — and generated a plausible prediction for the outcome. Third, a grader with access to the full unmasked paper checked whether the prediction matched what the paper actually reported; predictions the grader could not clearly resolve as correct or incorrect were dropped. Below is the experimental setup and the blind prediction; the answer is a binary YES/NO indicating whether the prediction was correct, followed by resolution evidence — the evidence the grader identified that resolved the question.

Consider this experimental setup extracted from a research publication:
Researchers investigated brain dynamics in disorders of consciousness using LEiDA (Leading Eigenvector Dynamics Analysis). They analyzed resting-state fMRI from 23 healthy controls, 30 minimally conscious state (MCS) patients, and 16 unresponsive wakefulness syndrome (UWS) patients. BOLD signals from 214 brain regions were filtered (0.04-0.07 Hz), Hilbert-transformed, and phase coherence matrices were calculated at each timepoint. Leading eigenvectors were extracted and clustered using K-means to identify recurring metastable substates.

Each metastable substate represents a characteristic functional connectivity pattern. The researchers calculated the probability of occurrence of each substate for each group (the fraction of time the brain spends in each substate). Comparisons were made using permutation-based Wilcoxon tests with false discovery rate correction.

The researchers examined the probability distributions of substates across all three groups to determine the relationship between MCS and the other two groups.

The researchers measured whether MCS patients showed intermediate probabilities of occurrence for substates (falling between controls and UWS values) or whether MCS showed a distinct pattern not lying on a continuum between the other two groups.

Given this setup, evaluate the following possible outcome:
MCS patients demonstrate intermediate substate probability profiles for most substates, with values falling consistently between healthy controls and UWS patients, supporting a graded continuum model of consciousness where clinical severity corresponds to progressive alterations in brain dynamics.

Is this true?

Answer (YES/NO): NO